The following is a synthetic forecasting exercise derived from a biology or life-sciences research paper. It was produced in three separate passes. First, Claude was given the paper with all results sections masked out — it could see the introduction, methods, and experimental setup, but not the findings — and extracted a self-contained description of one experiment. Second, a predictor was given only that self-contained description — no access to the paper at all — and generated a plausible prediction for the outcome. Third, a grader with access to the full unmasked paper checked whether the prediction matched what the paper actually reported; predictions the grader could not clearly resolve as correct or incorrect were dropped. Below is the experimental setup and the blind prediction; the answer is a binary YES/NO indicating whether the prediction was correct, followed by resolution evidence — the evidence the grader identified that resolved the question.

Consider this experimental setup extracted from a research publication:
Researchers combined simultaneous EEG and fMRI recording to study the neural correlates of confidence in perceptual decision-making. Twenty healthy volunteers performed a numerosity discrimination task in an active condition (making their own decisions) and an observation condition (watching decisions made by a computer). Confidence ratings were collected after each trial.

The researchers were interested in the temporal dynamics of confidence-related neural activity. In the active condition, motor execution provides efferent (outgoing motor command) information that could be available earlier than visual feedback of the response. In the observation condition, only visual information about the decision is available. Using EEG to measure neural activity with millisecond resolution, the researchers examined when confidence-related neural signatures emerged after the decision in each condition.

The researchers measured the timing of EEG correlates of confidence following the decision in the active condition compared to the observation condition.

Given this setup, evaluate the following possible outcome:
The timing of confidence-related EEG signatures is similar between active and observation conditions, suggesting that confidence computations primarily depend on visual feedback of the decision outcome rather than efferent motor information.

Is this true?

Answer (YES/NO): NO